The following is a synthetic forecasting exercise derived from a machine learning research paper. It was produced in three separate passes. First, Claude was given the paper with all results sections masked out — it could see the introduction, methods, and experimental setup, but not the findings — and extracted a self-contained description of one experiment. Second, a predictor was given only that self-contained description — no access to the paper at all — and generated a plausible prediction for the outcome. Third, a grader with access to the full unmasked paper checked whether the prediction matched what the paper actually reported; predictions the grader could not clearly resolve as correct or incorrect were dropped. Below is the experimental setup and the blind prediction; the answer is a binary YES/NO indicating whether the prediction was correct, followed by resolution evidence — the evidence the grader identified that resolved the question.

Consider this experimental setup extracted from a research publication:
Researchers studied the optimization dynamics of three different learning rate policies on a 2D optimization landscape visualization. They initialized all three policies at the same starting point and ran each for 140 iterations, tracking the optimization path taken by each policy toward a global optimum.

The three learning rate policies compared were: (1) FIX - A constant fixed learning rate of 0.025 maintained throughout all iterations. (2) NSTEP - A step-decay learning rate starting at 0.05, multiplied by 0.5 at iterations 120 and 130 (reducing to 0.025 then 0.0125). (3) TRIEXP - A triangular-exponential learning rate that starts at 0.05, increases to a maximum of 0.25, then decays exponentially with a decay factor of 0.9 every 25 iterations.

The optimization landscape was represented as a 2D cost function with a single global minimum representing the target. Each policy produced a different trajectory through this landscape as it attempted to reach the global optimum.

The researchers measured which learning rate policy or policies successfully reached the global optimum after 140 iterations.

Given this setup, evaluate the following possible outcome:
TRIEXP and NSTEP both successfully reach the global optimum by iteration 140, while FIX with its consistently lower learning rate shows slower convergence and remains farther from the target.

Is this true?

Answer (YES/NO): NO